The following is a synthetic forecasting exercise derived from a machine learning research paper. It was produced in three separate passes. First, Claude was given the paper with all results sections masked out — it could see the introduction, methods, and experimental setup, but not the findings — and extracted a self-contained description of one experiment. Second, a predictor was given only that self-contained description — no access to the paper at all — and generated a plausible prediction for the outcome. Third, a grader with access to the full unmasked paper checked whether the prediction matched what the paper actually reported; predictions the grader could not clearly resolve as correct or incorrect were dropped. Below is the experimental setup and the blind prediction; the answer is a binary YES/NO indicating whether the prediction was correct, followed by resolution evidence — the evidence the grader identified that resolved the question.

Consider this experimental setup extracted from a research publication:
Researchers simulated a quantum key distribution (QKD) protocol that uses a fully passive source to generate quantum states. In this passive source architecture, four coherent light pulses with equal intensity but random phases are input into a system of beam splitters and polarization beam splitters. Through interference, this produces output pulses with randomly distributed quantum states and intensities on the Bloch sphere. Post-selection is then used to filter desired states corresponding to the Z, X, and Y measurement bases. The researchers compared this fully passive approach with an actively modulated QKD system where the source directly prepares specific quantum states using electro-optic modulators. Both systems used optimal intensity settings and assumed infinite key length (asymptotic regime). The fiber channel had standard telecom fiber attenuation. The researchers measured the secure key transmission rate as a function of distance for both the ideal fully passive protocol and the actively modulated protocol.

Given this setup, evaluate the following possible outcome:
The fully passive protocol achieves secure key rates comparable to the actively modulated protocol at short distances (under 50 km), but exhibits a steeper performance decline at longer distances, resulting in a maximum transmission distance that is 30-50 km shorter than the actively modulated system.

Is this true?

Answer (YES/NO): NO